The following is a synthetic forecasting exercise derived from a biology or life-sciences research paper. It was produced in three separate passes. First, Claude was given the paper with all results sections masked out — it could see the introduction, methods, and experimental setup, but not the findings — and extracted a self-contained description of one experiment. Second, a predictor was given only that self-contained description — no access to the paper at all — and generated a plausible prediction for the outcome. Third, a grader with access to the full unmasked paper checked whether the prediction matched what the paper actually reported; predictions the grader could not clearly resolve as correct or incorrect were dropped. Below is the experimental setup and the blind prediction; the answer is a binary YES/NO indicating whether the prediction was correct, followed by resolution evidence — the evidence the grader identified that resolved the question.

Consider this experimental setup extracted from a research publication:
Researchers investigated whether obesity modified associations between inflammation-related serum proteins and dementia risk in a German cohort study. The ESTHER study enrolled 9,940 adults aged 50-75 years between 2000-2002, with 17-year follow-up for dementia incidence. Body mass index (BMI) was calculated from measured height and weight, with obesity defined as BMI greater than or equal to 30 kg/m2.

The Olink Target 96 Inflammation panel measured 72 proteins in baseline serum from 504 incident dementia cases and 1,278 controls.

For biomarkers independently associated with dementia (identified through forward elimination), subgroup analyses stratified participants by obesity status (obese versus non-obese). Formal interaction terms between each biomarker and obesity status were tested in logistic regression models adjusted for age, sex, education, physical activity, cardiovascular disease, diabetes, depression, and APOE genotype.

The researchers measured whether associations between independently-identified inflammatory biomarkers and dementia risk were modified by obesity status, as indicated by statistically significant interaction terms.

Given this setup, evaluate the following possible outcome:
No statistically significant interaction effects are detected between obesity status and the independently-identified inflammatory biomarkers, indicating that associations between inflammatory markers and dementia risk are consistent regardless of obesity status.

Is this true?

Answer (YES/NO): YES